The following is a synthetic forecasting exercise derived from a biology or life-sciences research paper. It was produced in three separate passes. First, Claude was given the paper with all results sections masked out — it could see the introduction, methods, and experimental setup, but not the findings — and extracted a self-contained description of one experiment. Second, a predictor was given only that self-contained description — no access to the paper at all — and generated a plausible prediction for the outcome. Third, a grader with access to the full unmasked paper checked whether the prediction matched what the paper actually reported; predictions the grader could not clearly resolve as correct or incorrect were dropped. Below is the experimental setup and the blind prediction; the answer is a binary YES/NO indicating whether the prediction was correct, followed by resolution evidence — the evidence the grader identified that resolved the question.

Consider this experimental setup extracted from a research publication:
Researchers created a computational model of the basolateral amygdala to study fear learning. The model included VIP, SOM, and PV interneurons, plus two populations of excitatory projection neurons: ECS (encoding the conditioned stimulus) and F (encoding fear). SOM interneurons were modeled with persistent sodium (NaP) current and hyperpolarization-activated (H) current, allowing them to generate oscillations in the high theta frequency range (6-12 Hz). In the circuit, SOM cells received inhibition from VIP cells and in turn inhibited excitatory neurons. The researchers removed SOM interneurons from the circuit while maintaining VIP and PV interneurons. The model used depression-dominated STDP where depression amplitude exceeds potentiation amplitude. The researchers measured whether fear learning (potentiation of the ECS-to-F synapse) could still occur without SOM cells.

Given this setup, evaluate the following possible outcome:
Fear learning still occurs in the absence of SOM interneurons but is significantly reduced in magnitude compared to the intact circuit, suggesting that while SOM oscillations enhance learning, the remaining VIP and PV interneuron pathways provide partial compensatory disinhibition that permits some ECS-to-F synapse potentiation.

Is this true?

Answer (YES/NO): NO